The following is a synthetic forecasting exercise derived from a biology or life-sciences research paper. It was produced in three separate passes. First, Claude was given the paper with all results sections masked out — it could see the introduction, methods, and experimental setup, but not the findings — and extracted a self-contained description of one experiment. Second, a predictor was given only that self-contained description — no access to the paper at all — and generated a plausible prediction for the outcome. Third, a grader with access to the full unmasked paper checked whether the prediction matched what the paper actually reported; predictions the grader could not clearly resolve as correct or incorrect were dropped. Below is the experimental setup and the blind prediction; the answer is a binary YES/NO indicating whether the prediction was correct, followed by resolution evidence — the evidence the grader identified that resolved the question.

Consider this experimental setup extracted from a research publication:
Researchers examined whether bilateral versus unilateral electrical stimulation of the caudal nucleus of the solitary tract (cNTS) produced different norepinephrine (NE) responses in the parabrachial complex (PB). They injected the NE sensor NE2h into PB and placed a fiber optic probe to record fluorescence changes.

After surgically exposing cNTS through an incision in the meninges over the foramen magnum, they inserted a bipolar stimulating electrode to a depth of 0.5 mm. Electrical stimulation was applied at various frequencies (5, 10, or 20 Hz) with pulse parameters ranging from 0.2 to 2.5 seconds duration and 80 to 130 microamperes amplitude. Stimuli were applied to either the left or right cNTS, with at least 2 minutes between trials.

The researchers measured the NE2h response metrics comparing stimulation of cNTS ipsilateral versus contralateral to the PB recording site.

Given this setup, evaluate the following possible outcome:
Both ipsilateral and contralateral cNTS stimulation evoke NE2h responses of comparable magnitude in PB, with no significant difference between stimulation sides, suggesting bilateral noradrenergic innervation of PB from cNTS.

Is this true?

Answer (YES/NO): YES